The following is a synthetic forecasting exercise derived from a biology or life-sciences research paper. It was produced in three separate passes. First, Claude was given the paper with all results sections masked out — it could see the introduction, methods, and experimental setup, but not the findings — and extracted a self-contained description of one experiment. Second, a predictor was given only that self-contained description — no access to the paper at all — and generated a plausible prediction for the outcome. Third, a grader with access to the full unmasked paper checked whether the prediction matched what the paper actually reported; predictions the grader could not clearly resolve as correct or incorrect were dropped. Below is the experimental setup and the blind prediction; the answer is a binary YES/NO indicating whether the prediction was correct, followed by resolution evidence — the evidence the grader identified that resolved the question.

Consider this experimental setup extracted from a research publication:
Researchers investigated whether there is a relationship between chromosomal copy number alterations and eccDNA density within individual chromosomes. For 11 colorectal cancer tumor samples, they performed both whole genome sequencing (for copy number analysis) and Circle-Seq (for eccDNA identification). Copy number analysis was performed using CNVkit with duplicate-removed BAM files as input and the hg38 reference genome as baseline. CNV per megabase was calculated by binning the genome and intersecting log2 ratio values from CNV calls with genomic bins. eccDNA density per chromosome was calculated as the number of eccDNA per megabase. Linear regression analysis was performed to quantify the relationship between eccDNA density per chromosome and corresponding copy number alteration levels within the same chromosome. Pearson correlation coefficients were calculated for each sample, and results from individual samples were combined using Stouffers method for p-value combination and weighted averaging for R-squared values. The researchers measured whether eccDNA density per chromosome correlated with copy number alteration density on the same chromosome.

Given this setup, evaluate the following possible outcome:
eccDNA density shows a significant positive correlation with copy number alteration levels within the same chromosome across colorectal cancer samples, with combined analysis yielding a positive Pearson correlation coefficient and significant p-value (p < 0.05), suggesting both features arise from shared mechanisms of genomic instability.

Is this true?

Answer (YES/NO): YES